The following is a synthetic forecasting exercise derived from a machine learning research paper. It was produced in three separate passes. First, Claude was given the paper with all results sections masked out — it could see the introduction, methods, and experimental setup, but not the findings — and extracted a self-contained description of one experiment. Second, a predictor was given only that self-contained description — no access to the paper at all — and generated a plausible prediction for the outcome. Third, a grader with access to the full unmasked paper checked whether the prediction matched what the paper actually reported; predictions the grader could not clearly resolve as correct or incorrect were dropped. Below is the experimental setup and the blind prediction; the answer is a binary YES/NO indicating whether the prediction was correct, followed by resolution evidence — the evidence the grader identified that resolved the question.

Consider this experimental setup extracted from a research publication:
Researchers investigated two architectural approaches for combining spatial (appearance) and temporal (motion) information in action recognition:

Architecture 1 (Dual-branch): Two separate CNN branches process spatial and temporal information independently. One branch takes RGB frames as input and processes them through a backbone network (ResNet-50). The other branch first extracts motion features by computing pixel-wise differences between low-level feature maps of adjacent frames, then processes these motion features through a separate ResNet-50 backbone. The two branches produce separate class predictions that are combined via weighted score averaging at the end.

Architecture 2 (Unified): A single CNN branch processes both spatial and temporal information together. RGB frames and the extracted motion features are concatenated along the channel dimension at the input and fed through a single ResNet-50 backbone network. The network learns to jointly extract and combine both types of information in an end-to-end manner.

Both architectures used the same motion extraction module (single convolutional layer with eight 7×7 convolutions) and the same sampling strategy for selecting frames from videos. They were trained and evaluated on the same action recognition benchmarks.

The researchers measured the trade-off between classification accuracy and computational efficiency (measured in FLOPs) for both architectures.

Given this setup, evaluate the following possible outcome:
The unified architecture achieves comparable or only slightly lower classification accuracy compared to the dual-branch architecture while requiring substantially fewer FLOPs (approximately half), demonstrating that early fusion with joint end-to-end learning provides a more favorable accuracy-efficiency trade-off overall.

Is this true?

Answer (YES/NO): NO